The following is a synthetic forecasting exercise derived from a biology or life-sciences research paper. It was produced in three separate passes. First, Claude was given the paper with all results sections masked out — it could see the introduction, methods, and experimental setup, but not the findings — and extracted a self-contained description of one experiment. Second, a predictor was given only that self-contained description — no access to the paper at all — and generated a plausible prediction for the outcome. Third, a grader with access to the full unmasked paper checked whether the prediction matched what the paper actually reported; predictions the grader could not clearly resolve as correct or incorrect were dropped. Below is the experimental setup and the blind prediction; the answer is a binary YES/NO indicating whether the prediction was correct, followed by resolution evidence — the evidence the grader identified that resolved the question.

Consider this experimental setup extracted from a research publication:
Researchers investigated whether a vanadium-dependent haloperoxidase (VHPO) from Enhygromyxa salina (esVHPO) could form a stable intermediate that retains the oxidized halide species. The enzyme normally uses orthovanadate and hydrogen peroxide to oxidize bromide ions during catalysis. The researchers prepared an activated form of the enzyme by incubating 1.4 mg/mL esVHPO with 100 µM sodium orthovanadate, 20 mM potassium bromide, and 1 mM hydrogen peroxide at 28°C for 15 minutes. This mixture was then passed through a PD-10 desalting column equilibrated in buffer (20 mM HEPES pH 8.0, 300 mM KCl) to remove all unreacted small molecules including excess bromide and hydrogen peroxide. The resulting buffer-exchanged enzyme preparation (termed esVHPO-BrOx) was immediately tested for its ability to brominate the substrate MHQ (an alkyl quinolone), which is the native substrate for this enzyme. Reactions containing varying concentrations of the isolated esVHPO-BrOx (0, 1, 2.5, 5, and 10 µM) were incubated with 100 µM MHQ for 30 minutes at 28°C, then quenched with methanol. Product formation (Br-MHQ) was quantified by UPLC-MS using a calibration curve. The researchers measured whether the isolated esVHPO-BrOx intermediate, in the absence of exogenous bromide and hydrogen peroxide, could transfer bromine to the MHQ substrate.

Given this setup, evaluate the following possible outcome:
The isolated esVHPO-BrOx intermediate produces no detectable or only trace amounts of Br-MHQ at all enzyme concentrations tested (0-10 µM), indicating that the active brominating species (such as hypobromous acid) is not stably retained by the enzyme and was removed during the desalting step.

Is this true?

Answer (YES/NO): NO